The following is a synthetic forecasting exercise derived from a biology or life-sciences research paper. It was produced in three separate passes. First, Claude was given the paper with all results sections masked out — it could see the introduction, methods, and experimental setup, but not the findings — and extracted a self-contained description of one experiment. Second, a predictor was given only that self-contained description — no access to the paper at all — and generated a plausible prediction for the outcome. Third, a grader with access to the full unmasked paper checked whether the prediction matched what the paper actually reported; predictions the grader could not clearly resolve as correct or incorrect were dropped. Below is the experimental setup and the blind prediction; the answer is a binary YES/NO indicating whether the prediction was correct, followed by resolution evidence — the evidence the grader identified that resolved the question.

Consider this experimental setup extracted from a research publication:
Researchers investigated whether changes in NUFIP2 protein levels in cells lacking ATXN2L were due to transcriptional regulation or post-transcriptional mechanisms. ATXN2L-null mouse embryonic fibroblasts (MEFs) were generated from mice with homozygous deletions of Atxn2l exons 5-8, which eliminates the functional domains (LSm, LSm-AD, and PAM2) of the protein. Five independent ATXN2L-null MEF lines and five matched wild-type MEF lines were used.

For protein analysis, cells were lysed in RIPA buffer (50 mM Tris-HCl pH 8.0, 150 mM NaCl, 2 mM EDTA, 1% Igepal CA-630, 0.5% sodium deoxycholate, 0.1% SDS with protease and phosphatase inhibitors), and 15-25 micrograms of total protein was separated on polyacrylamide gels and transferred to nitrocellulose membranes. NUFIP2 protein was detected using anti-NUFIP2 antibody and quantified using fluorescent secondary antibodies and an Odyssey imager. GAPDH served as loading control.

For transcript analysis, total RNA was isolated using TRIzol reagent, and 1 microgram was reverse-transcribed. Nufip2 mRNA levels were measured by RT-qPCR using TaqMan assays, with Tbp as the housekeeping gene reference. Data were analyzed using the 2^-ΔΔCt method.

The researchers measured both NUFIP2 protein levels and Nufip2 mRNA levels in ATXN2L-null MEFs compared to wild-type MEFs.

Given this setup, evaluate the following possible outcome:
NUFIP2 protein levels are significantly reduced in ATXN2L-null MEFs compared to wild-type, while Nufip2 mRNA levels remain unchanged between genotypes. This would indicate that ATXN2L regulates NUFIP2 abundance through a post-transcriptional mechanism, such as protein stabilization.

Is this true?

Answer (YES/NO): NO